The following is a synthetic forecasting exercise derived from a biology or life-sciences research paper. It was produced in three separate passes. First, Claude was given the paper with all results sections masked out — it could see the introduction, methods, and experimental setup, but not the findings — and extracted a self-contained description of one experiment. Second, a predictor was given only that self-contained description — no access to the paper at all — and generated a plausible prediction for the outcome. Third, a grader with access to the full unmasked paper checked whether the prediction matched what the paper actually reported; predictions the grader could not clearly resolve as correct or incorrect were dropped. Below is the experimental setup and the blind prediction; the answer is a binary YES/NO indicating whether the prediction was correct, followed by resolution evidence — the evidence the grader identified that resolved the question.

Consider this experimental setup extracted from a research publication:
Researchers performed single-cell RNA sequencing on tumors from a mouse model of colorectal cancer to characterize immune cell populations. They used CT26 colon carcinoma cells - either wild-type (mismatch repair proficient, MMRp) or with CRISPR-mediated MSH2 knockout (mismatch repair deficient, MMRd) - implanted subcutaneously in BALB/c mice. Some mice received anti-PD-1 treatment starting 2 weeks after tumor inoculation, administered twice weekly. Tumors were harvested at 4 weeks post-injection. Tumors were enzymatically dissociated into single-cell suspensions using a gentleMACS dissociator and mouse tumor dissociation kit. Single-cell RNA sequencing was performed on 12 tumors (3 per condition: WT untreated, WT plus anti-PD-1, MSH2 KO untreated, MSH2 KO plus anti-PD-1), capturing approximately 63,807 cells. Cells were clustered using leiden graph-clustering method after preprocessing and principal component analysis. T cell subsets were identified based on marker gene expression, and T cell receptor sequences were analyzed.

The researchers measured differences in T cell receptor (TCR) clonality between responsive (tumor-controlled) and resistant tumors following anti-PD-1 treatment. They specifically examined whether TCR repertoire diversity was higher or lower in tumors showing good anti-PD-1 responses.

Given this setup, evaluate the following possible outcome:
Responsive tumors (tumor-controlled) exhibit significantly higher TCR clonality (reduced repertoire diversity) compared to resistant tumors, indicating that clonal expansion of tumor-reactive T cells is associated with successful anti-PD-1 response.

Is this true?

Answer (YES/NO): NO